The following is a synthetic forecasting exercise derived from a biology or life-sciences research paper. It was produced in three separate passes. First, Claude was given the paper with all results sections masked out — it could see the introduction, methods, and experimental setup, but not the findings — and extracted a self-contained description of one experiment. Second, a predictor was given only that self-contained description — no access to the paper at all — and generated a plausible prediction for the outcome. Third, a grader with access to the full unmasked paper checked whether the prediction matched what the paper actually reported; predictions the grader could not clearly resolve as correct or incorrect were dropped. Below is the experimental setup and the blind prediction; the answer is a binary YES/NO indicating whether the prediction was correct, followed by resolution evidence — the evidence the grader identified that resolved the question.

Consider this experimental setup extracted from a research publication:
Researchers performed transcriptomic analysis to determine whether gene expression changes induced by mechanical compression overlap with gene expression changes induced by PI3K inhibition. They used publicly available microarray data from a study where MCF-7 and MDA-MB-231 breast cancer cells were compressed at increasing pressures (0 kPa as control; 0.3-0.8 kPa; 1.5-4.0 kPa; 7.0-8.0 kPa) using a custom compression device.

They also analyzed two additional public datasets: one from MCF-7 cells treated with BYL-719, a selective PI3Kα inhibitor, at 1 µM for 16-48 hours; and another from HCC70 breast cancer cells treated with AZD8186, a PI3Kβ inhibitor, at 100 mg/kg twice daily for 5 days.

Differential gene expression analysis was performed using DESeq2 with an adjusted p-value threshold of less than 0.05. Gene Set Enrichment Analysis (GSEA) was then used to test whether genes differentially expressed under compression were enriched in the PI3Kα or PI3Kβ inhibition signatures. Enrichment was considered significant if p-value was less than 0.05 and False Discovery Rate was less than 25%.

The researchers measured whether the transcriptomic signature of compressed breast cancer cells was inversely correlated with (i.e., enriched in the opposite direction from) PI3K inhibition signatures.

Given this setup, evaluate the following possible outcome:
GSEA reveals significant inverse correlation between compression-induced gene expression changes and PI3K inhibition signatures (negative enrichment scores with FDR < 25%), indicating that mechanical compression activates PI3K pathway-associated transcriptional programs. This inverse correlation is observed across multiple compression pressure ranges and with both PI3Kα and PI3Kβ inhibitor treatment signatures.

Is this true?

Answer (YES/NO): NO